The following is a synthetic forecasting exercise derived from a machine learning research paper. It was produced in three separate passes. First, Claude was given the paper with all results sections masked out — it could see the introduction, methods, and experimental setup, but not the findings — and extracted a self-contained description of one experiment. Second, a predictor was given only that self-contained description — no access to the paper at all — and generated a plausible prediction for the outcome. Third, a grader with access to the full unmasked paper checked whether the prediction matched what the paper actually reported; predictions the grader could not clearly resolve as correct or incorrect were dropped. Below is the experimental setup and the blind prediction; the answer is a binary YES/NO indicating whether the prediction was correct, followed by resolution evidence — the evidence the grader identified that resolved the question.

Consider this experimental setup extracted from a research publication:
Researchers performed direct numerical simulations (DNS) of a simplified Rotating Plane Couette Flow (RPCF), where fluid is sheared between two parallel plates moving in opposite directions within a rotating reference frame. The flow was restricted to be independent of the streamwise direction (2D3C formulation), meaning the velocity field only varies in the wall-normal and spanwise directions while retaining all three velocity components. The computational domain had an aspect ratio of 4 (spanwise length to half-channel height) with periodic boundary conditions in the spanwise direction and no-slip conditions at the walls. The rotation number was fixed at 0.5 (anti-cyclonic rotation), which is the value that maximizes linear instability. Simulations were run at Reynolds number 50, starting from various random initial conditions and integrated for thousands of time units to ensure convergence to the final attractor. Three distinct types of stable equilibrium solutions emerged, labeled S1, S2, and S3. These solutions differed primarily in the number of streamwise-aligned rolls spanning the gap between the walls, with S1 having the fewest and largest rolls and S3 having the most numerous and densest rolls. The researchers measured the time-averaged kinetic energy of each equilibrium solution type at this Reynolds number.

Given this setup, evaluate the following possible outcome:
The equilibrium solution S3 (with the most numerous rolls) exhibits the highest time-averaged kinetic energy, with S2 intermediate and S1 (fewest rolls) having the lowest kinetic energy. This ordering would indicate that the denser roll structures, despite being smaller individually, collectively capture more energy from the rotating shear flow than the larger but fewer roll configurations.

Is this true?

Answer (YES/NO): NO